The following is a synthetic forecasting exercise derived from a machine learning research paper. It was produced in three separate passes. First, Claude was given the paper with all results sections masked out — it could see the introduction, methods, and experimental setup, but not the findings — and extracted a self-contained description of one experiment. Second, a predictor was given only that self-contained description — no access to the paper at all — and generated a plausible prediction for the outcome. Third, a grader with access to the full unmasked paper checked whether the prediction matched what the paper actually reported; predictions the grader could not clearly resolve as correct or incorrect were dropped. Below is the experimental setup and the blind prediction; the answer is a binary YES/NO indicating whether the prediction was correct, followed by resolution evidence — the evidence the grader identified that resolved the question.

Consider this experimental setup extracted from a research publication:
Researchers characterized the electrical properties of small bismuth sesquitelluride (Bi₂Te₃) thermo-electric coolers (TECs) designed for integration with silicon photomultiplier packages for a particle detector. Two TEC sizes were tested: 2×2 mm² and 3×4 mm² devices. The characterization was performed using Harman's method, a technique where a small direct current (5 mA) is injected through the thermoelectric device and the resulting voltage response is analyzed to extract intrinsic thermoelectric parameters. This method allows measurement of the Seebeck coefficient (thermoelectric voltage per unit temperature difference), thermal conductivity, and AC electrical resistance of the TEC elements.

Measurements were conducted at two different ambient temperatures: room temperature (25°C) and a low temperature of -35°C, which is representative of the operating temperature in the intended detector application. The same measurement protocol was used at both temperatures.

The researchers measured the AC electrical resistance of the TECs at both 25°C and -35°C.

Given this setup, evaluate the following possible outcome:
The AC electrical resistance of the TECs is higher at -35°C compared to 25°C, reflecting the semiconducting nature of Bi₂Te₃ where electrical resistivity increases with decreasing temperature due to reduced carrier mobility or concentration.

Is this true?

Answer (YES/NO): NO